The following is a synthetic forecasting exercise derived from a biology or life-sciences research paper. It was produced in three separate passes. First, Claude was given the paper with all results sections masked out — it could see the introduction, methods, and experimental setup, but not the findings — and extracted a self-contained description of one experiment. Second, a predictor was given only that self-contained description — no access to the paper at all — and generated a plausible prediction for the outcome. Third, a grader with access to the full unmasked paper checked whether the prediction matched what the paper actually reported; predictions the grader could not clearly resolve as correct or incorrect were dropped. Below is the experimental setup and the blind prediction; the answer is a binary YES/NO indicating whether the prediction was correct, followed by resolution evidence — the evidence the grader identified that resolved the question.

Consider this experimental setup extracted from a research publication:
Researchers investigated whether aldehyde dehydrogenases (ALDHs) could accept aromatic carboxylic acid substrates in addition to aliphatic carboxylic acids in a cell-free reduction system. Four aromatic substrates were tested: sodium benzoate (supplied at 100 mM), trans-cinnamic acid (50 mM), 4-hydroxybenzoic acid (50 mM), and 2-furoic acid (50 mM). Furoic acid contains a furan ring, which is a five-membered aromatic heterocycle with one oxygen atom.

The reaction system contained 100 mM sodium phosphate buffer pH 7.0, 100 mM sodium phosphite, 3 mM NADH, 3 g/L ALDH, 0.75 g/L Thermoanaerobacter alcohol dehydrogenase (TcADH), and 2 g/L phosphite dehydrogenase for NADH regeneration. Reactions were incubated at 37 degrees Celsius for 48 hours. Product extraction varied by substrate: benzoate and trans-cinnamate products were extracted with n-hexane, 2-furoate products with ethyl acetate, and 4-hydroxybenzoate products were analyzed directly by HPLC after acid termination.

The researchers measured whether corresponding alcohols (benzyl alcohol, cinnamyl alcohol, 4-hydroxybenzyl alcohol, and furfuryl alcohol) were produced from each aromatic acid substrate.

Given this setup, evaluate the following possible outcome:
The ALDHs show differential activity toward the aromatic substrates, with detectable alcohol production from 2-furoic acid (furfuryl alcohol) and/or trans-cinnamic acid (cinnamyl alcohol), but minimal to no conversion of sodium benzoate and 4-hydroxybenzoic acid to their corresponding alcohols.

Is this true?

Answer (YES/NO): NO